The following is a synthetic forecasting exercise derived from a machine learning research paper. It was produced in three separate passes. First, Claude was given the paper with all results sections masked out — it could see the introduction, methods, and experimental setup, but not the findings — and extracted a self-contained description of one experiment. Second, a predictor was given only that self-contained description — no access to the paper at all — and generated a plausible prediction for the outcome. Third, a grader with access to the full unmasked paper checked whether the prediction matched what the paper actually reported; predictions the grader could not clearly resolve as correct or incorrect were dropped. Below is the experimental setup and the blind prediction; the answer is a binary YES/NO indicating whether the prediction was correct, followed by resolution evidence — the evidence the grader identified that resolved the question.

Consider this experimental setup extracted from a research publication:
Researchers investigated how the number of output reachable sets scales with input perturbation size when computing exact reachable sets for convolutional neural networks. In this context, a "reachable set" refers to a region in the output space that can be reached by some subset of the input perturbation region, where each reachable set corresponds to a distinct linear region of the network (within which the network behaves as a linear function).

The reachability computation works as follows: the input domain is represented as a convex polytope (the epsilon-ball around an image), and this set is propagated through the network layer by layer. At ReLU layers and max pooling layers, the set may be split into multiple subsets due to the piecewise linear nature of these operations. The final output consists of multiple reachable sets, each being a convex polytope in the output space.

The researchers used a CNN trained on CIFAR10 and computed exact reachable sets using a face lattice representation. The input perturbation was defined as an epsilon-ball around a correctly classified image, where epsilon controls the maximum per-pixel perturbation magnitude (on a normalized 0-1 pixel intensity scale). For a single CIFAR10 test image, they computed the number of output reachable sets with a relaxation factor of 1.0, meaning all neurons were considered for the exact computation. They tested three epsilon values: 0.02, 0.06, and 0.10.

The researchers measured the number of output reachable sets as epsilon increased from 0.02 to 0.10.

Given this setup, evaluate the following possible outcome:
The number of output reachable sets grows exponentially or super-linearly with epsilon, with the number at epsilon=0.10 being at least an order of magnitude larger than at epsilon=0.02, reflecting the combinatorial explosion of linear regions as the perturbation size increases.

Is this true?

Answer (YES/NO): YES